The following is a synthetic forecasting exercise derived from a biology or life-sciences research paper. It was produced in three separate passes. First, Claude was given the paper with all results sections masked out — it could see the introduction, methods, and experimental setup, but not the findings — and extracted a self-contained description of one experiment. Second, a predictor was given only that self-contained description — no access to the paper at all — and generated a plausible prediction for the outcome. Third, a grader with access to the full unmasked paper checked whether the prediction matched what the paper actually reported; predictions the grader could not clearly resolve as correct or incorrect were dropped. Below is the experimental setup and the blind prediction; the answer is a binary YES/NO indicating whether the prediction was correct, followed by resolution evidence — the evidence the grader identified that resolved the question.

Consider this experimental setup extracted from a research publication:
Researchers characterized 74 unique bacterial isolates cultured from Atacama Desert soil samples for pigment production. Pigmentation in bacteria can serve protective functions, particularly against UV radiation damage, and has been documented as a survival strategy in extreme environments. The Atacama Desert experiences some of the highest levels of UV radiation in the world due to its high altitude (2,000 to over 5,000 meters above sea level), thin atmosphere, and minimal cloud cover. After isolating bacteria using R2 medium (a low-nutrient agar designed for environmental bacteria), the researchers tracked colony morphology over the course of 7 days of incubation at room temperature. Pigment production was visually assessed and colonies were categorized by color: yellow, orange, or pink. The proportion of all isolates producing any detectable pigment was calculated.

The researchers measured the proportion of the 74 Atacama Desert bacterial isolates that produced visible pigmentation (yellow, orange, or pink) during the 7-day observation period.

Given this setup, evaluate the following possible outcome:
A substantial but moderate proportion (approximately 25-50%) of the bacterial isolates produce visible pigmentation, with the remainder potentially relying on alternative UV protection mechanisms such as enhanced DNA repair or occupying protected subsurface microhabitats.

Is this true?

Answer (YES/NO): YES